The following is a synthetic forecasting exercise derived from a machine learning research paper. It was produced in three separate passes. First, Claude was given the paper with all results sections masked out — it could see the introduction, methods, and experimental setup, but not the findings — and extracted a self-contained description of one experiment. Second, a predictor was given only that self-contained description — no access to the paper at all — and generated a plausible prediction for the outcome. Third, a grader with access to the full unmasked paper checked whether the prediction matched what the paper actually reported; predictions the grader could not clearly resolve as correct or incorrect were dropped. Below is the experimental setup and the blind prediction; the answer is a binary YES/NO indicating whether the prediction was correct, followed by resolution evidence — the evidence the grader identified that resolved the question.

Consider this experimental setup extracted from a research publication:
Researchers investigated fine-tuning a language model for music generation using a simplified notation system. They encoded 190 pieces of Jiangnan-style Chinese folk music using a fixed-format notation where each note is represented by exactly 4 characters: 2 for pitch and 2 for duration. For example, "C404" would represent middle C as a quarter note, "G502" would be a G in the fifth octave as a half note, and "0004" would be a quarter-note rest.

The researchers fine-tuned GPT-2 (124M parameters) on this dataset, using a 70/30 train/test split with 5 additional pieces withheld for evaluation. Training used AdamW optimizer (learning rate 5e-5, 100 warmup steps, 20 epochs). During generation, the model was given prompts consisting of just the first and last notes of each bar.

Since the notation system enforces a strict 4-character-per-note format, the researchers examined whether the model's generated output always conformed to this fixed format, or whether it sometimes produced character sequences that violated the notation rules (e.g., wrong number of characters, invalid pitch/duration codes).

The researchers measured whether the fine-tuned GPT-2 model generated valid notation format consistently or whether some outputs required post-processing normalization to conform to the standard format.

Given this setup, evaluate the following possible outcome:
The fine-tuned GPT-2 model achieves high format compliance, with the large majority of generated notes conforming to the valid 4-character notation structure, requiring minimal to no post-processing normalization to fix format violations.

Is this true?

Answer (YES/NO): YES